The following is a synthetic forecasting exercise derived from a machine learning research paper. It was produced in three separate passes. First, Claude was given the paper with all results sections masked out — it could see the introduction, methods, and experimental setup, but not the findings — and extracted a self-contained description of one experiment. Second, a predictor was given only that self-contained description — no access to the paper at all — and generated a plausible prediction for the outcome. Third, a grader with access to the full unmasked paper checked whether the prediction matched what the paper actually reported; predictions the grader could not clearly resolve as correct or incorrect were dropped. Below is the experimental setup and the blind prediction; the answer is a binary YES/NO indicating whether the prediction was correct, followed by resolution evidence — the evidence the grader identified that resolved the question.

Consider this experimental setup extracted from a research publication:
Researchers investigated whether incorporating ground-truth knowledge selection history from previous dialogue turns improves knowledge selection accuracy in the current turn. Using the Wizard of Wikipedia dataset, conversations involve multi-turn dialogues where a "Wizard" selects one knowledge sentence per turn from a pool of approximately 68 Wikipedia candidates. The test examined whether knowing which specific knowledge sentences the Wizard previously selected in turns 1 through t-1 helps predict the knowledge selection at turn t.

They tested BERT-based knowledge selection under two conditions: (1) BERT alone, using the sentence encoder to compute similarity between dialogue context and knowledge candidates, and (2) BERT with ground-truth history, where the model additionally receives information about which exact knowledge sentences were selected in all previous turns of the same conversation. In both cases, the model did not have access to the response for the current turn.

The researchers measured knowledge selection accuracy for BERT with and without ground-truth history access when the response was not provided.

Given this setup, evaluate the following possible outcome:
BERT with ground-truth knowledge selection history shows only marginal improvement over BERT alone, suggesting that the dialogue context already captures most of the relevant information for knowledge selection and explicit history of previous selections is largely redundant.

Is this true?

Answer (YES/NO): NO